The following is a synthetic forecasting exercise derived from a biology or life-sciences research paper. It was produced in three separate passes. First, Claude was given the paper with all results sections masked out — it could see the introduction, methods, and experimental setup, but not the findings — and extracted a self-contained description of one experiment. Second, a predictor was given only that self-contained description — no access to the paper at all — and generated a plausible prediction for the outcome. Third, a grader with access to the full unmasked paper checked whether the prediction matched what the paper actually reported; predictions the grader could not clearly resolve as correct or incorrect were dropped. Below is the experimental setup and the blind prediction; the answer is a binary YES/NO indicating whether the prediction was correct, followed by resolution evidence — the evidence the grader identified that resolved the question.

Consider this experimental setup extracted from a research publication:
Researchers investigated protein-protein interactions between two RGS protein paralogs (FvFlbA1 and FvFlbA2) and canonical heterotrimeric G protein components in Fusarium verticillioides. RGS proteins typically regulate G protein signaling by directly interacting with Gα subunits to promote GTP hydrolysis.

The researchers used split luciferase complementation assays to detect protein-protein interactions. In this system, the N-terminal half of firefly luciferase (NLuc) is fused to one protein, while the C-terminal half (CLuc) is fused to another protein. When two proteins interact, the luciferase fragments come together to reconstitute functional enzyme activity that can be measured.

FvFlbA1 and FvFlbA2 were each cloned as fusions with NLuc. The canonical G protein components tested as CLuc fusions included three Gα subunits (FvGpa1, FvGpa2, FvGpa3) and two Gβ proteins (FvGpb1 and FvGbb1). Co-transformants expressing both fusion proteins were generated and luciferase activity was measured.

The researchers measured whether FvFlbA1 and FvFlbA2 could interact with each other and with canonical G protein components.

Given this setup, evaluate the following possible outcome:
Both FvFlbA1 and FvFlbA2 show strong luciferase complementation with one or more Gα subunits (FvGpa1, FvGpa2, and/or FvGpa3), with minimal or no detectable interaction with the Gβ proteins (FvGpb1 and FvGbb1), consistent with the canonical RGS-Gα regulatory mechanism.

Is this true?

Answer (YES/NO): NO